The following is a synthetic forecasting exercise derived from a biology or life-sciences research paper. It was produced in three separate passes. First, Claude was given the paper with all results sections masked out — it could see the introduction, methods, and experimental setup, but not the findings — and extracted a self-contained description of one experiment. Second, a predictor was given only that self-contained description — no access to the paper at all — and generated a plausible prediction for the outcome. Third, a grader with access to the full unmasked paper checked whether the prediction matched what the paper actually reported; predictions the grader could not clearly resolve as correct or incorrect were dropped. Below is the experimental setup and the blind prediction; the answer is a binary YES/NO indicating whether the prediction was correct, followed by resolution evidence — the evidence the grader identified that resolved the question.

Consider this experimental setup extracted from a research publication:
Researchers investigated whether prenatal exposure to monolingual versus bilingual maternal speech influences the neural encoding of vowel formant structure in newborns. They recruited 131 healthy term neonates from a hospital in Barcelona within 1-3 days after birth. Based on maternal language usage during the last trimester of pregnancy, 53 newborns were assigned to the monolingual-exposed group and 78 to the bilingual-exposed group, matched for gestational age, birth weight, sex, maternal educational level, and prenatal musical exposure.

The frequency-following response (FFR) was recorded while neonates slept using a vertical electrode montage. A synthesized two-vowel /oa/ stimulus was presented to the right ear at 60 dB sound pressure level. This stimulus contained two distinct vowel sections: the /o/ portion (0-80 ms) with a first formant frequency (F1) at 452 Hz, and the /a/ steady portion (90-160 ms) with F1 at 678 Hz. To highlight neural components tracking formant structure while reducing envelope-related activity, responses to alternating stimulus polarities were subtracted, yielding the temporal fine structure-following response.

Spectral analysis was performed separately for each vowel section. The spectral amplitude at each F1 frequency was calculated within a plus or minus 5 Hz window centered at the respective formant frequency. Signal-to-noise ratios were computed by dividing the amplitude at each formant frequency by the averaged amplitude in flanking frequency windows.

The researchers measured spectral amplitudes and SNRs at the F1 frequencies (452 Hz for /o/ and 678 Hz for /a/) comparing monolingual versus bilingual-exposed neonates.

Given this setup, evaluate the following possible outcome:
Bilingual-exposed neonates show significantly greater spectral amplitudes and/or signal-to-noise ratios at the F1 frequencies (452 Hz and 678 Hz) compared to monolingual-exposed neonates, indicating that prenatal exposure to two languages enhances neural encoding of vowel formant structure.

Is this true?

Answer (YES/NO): NO